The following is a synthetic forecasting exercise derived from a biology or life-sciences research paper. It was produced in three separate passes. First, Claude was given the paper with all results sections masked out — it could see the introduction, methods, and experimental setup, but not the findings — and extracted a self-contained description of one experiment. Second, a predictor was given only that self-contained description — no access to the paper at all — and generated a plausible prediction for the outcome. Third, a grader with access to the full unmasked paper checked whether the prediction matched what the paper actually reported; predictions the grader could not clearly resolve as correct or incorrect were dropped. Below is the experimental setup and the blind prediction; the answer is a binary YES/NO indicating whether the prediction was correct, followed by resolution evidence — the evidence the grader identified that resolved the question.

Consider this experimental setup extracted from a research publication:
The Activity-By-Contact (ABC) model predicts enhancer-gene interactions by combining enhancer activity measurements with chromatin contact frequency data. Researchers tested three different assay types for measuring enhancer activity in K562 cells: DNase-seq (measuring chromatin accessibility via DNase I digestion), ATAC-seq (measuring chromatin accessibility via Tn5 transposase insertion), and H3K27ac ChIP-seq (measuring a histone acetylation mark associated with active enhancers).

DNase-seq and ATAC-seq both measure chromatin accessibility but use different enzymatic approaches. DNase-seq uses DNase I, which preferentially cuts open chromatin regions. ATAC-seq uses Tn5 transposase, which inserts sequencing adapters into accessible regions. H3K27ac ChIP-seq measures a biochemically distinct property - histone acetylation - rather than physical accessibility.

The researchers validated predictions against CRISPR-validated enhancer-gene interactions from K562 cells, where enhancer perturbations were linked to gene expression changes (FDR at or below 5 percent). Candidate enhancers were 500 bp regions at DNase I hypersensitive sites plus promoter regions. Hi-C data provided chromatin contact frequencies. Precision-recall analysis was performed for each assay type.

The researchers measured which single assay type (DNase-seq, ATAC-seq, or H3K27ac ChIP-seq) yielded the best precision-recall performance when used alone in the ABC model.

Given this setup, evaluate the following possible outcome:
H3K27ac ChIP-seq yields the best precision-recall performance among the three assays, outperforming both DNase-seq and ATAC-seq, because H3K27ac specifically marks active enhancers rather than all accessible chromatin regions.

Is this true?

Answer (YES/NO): NO